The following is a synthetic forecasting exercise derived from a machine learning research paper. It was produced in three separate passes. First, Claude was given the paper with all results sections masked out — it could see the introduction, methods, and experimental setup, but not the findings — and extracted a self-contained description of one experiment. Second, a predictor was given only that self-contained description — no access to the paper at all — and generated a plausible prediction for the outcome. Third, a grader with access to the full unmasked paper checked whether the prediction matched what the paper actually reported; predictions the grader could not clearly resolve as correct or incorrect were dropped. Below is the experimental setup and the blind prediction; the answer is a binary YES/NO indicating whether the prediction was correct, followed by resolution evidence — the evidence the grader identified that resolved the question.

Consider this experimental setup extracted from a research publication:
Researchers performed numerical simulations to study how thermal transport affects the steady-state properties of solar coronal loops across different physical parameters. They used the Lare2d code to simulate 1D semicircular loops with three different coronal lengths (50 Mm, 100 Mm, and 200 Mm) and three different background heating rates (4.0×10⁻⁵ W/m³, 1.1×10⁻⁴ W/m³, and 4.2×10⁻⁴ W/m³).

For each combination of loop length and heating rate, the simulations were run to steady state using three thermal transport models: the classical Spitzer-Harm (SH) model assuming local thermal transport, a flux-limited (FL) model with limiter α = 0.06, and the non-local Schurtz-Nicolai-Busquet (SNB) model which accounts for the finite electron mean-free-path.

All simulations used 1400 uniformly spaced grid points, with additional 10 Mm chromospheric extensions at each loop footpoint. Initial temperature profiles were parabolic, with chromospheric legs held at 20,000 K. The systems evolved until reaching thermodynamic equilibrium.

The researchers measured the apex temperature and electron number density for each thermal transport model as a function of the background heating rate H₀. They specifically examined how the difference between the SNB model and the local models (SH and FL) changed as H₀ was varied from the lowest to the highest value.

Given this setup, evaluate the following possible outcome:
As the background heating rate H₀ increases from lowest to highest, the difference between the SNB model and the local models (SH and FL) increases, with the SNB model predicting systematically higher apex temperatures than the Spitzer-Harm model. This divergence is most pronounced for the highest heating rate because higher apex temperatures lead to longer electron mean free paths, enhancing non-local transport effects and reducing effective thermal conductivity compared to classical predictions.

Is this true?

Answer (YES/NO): YES